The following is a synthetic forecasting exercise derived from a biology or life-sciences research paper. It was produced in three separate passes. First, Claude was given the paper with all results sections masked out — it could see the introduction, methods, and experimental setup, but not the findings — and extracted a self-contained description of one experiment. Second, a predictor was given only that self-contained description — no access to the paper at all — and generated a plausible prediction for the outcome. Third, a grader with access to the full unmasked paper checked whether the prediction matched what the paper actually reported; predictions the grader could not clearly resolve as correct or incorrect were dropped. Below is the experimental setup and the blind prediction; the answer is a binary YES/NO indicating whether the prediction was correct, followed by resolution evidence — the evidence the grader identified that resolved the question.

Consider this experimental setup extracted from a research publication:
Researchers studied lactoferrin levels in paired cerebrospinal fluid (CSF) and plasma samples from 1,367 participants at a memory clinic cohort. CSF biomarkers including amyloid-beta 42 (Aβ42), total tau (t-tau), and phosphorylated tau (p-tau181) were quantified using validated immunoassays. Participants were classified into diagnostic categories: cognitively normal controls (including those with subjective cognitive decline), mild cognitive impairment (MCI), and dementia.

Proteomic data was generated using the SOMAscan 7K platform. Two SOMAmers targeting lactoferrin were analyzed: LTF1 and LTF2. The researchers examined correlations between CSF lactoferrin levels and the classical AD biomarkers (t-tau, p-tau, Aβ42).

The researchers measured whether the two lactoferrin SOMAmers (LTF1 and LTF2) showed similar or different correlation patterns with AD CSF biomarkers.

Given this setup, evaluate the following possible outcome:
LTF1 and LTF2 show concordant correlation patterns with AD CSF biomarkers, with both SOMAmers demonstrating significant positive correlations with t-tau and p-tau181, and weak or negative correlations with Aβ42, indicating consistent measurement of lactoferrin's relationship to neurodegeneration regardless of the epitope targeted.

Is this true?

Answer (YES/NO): NO